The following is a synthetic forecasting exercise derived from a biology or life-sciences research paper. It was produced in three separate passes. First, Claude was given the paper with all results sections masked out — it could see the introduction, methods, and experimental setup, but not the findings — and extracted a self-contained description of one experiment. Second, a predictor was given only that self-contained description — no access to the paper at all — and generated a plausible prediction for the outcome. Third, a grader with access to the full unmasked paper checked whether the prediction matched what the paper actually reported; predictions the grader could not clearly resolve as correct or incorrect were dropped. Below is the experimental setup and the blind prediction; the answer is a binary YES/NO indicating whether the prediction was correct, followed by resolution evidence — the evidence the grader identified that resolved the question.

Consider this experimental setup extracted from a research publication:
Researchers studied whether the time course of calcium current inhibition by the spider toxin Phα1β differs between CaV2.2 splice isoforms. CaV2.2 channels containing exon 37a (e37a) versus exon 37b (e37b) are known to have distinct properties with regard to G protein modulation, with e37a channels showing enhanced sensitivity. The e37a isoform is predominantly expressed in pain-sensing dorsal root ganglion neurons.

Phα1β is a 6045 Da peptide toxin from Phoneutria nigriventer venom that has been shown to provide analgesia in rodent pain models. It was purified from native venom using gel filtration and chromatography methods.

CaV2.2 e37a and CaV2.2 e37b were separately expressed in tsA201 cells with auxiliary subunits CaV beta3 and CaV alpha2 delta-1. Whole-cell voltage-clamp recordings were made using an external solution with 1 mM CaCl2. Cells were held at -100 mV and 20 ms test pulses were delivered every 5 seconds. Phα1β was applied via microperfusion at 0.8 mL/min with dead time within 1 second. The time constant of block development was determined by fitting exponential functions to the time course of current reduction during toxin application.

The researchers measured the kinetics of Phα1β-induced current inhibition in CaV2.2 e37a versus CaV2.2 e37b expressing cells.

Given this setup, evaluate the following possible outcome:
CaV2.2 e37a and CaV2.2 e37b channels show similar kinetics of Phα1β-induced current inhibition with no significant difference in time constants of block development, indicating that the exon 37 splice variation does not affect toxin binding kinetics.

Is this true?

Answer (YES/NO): YES